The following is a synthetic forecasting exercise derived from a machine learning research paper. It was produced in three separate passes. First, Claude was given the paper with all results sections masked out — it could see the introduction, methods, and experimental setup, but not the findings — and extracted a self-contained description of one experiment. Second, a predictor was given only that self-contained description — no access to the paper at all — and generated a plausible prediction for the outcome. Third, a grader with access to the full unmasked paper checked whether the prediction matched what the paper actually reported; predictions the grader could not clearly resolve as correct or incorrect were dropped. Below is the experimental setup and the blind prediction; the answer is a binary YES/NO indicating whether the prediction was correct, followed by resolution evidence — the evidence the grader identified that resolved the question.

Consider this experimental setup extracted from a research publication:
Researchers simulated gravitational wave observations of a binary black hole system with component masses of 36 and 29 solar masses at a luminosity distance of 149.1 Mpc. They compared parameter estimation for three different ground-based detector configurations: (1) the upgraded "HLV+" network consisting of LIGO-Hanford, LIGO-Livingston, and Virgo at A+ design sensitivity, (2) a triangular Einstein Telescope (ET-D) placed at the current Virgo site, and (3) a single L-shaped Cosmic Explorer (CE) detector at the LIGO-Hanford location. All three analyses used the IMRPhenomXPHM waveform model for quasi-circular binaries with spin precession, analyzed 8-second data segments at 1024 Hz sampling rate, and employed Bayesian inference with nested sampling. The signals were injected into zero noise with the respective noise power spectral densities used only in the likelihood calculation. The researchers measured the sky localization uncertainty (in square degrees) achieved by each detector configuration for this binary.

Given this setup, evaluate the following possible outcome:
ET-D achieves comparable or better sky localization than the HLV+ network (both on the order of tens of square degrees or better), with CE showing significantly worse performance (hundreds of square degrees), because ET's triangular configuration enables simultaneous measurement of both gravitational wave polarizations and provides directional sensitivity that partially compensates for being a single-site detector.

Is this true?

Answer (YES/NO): NO